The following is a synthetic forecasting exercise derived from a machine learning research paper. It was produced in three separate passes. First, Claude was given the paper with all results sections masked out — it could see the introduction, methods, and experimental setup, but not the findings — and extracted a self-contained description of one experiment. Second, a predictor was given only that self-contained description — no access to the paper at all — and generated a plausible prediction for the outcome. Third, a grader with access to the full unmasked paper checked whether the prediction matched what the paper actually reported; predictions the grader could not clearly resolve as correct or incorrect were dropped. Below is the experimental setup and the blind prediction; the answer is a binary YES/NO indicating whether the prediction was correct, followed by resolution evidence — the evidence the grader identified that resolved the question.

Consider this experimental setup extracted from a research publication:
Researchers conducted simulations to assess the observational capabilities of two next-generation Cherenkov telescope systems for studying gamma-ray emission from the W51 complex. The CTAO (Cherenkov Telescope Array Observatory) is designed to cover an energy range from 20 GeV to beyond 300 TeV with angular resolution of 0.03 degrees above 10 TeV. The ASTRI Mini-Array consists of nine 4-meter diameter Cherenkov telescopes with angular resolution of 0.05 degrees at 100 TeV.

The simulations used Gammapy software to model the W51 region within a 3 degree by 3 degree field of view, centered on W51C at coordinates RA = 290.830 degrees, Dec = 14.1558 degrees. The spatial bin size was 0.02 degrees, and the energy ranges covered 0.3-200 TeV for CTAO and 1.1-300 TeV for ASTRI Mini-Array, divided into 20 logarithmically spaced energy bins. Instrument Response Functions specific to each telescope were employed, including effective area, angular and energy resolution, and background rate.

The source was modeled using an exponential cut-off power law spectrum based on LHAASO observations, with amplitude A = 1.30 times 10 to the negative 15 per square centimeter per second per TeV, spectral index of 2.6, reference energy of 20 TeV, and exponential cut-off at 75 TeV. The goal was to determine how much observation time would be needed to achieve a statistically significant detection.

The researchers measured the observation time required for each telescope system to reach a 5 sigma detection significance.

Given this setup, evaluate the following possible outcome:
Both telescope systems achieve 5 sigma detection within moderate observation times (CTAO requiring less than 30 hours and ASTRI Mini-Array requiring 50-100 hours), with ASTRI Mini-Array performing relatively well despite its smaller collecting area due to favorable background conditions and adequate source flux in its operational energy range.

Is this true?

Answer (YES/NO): NO